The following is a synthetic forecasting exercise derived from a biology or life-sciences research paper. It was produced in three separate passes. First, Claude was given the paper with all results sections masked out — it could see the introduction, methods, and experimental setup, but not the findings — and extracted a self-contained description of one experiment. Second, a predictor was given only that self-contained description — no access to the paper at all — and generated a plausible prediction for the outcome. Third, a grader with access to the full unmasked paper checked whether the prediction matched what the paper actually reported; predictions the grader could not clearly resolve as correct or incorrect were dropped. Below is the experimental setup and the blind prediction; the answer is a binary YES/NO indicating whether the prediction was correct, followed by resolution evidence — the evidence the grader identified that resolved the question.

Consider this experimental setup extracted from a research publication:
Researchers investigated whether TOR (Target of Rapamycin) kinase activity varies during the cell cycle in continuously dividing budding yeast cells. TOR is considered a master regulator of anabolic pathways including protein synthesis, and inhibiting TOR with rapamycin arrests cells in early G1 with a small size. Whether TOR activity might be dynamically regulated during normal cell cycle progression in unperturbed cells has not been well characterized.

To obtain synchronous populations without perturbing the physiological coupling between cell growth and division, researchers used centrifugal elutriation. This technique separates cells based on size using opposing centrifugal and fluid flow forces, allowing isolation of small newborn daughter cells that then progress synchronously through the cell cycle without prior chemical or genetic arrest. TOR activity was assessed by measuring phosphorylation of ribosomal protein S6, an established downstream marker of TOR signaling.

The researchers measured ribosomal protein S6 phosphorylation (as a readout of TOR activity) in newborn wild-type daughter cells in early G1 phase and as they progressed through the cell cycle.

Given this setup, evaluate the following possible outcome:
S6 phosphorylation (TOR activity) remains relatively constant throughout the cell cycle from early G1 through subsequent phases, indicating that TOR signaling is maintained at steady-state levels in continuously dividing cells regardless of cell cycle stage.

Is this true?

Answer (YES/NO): NO